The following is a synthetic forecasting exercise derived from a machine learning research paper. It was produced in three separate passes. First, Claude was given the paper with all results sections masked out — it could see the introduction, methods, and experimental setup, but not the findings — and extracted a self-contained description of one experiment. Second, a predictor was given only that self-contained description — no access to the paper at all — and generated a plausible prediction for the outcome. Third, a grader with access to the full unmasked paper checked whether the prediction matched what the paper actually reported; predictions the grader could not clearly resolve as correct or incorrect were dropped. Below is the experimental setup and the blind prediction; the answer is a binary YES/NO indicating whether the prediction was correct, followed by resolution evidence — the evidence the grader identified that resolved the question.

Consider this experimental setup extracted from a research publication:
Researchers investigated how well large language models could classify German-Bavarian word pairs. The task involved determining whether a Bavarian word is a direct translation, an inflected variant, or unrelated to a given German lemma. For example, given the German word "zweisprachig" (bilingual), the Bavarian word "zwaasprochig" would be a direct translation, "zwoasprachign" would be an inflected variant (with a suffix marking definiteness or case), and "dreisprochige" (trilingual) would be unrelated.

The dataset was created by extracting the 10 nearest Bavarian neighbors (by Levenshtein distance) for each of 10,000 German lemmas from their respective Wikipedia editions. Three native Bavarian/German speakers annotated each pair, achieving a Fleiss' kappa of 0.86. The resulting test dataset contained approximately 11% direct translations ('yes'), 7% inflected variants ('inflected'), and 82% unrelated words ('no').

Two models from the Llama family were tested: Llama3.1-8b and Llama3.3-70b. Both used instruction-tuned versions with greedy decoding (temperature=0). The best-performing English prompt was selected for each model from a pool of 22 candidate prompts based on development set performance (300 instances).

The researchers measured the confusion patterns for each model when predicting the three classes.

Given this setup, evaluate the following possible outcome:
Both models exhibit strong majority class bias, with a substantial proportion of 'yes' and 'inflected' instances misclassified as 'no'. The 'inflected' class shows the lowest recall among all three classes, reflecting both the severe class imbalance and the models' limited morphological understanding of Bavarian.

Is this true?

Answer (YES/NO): NO